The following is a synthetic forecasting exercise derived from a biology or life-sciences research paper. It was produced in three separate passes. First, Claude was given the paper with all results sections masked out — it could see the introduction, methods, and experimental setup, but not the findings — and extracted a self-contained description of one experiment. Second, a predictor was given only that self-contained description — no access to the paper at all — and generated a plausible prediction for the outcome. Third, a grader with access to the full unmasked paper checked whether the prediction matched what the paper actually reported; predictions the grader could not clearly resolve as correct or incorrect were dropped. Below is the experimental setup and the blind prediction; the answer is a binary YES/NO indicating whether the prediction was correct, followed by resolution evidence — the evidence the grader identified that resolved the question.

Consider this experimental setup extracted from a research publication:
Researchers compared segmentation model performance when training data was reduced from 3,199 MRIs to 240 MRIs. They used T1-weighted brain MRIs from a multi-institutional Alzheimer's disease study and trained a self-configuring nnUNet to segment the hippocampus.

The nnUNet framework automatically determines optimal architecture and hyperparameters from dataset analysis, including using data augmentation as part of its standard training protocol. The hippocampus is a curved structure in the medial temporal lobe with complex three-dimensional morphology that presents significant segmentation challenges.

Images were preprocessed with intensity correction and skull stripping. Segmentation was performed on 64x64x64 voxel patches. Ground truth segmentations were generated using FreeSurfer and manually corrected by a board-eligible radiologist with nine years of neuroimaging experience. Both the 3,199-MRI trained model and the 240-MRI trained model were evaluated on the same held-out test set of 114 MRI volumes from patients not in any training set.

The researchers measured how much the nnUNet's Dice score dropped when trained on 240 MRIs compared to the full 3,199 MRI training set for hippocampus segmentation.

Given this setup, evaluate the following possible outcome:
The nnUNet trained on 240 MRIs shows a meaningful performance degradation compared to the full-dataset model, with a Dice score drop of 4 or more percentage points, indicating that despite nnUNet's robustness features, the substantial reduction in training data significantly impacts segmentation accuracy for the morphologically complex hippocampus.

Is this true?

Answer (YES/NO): NO